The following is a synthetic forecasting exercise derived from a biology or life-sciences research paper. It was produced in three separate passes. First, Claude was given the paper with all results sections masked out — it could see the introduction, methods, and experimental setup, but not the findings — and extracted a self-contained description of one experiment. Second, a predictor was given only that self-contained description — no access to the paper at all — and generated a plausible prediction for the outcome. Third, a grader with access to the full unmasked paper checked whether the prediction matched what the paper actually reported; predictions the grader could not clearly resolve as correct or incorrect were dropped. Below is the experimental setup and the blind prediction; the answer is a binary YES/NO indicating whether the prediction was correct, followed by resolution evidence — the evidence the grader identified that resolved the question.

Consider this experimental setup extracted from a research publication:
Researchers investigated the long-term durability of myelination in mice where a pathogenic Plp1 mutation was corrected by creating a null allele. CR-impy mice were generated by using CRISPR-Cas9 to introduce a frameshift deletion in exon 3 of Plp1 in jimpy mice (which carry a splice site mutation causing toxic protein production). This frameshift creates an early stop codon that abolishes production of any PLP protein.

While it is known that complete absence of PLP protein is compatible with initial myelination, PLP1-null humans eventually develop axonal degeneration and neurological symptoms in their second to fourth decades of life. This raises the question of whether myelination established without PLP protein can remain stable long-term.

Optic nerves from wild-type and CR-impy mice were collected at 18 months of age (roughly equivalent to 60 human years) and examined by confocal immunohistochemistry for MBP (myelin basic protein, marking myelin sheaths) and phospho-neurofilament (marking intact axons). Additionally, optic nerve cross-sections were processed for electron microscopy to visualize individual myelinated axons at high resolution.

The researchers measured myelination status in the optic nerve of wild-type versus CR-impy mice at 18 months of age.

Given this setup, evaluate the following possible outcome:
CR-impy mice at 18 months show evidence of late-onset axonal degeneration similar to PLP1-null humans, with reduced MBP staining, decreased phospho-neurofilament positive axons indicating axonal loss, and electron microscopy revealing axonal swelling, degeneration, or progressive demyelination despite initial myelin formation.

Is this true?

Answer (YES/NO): NO